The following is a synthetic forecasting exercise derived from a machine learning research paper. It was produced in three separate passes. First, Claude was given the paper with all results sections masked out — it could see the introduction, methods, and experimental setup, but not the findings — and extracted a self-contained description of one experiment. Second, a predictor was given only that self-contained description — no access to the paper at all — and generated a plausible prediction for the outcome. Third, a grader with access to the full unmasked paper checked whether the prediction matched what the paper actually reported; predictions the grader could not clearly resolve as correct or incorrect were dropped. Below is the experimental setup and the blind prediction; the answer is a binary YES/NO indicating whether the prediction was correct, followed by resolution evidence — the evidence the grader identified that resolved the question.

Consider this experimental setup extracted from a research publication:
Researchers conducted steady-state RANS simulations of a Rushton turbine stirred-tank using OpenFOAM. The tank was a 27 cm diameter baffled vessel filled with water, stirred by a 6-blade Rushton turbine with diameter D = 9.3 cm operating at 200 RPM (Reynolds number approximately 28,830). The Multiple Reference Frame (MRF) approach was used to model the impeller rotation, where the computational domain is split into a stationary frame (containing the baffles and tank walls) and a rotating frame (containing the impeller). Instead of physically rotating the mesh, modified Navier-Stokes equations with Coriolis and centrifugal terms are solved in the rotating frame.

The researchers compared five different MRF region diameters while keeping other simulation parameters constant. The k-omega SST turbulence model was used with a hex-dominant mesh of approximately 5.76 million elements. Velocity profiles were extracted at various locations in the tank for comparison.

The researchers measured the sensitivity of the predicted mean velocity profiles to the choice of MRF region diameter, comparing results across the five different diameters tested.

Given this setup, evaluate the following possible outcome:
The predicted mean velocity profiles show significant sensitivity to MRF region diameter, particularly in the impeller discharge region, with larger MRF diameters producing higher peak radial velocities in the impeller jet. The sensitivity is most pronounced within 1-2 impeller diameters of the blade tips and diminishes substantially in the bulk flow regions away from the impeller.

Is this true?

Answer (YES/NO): NO